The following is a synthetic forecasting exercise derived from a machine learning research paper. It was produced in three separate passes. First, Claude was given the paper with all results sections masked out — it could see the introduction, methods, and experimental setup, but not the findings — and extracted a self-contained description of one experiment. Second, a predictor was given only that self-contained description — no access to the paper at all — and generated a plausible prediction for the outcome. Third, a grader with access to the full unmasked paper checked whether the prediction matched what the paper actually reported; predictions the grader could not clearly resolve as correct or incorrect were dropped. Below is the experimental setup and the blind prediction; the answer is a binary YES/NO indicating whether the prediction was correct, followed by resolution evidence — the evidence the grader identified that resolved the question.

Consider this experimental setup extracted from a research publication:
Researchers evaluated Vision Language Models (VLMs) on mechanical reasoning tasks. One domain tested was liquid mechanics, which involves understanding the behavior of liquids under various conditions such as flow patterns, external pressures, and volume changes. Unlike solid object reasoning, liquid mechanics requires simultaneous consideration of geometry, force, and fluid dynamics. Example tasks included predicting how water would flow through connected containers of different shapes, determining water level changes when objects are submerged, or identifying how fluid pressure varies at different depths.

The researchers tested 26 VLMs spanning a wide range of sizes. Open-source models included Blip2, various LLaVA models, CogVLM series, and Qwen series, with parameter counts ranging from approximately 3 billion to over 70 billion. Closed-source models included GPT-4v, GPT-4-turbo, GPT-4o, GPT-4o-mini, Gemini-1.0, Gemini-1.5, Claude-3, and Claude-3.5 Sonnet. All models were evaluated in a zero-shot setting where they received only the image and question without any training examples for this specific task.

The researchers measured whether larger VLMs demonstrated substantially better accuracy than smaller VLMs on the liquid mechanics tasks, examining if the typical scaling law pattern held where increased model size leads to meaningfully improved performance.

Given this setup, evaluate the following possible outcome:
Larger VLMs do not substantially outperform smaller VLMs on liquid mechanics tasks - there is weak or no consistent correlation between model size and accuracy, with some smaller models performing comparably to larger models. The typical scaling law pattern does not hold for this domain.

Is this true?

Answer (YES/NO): YES